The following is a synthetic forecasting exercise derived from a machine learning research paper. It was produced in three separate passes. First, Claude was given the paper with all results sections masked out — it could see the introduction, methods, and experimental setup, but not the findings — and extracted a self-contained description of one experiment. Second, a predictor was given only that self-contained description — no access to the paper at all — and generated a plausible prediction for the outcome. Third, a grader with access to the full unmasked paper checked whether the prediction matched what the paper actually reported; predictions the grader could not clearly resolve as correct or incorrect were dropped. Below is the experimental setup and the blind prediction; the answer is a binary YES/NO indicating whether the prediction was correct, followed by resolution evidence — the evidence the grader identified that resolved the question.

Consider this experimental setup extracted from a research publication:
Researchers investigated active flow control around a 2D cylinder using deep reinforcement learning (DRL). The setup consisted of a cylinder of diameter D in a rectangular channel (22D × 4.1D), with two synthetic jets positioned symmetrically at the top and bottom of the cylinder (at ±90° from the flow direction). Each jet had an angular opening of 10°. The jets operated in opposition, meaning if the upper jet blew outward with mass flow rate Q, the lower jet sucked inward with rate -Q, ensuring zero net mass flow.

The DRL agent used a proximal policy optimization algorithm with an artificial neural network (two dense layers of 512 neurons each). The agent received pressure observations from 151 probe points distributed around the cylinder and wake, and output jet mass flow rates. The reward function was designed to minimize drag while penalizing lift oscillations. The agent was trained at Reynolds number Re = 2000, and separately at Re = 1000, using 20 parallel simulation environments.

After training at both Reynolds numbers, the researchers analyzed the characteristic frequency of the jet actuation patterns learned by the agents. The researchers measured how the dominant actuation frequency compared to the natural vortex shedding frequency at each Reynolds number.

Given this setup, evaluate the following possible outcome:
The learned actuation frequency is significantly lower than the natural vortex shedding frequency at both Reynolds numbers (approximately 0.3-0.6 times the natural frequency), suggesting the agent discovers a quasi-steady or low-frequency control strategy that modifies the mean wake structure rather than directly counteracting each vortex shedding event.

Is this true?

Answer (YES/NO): NO